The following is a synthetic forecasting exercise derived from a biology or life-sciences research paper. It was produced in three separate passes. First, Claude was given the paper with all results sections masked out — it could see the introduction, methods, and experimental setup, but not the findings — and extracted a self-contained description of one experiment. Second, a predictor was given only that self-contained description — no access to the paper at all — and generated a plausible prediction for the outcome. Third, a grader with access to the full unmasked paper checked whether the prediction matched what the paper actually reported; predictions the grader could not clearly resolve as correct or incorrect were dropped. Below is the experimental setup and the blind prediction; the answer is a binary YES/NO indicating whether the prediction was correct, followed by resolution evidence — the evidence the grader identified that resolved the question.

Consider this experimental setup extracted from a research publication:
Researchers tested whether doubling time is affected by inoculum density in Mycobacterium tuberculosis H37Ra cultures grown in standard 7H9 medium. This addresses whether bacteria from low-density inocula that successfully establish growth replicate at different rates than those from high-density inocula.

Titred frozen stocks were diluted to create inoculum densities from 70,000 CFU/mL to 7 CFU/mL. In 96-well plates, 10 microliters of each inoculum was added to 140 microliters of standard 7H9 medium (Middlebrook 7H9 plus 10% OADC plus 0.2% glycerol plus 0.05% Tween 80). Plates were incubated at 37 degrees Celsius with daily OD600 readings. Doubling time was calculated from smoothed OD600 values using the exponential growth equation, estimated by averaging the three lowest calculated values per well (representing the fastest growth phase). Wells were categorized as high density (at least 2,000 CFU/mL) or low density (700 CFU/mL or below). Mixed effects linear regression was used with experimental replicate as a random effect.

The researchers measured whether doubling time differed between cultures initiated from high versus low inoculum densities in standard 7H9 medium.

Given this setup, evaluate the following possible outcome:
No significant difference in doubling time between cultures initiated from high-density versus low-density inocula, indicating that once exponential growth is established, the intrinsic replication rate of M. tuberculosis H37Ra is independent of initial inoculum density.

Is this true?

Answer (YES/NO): YES